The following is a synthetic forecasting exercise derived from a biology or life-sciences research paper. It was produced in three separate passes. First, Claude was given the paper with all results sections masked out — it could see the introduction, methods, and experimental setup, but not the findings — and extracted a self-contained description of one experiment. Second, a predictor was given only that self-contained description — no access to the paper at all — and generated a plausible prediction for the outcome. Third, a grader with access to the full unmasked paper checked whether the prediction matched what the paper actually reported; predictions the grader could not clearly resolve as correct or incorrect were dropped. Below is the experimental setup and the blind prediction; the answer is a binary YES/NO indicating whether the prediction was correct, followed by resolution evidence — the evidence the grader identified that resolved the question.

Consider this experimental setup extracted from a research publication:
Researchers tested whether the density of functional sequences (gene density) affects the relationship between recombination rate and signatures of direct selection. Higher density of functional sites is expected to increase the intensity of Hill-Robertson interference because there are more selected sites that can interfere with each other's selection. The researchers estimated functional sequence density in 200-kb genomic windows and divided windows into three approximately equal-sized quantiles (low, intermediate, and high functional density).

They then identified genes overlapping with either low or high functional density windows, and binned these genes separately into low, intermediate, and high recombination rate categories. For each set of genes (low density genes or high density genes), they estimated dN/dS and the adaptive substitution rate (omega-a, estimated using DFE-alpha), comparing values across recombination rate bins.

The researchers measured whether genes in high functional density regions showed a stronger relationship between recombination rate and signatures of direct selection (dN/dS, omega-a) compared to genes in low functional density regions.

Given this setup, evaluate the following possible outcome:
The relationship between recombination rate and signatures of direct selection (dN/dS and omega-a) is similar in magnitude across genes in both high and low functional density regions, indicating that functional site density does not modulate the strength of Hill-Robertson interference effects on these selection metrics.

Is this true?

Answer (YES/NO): YES